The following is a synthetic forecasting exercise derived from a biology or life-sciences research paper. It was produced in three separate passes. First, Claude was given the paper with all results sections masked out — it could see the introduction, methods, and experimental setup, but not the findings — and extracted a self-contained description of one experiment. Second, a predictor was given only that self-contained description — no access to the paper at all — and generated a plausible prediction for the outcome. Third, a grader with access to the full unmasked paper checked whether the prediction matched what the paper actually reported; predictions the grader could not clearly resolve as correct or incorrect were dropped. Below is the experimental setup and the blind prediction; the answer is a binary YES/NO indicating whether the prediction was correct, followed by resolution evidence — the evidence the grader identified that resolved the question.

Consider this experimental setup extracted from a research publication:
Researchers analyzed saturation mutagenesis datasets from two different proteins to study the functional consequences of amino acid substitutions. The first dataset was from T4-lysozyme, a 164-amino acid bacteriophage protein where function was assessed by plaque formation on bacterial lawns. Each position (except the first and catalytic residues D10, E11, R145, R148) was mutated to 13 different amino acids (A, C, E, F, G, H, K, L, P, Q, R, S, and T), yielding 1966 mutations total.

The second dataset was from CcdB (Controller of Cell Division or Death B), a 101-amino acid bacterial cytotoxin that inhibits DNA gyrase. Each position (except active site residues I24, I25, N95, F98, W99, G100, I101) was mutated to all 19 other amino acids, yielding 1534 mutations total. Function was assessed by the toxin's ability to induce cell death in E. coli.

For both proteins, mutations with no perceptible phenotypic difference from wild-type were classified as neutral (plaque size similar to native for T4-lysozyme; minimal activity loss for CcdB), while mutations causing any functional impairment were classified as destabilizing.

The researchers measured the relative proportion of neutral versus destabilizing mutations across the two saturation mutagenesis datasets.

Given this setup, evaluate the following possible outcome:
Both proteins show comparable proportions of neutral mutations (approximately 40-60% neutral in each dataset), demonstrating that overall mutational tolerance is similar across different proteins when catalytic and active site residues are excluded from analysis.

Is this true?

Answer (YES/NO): NO